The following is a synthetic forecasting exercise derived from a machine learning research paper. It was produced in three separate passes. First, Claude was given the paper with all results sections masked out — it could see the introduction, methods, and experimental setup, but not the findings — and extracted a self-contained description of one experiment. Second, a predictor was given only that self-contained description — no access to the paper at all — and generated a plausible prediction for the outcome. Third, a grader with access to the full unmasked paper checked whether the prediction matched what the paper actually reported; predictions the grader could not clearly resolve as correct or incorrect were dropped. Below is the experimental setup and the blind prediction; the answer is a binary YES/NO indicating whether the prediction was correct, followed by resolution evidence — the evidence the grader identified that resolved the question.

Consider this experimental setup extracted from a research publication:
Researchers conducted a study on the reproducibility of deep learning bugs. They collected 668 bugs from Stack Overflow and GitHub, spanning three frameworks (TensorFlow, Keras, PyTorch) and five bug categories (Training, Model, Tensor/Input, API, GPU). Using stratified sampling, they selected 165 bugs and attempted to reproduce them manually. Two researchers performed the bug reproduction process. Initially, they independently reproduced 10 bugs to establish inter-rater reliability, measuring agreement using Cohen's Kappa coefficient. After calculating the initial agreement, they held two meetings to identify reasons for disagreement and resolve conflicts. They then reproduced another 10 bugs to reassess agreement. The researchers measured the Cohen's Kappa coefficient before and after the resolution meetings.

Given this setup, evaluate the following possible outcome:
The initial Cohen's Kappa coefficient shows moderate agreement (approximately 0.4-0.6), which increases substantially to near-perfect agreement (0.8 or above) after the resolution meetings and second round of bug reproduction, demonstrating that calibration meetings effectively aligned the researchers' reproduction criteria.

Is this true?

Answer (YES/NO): YES